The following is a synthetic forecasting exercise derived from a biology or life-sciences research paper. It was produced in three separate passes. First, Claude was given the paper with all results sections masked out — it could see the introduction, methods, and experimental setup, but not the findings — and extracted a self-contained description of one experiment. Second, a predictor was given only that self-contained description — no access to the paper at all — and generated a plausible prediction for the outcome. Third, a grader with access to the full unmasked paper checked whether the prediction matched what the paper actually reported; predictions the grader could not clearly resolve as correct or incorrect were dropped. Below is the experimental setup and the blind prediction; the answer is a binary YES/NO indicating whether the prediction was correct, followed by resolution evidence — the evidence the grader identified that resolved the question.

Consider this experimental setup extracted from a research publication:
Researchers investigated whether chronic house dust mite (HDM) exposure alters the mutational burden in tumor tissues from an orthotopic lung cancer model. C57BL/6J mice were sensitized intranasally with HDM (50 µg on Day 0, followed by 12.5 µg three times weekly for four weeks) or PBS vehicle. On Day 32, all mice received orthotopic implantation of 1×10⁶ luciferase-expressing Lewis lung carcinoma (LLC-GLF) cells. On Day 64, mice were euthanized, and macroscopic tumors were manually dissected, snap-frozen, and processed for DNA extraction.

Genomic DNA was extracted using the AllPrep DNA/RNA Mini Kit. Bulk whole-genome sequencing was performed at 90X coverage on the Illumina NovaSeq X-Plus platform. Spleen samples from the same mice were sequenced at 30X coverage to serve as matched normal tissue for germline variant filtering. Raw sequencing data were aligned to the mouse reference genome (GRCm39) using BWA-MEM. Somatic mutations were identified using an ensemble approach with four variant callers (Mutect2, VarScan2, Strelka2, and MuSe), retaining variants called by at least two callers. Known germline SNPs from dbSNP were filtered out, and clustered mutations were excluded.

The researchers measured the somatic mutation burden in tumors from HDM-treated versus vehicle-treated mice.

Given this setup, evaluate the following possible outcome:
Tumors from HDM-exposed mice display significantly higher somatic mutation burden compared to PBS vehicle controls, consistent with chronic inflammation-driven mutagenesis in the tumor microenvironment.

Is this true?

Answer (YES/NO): NO